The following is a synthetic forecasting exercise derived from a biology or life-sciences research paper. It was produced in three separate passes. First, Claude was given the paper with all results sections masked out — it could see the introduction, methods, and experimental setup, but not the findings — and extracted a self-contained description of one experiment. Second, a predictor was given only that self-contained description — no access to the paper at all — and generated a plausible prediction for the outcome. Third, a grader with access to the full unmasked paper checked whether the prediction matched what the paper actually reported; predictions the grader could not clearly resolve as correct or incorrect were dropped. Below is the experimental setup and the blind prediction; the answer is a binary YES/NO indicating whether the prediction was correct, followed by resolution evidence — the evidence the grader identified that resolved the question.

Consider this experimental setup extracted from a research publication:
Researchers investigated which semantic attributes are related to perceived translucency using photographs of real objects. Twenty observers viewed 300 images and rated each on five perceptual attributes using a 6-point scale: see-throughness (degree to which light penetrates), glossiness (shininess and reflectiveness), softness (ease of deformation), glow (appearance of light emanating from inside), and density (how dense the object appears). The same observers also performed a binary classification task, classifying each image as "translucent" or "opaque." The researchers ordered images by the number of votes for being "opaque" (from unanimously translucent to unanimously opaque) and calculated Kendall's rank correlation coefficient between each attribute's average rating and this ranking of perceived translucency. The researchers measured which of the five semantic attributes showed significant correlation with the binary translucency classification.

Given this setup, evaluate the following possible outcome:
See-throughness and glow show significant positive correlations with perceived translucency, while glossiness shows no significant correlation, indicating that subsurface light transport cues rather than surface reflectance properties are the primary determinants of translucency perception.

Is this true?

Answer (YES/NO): NO